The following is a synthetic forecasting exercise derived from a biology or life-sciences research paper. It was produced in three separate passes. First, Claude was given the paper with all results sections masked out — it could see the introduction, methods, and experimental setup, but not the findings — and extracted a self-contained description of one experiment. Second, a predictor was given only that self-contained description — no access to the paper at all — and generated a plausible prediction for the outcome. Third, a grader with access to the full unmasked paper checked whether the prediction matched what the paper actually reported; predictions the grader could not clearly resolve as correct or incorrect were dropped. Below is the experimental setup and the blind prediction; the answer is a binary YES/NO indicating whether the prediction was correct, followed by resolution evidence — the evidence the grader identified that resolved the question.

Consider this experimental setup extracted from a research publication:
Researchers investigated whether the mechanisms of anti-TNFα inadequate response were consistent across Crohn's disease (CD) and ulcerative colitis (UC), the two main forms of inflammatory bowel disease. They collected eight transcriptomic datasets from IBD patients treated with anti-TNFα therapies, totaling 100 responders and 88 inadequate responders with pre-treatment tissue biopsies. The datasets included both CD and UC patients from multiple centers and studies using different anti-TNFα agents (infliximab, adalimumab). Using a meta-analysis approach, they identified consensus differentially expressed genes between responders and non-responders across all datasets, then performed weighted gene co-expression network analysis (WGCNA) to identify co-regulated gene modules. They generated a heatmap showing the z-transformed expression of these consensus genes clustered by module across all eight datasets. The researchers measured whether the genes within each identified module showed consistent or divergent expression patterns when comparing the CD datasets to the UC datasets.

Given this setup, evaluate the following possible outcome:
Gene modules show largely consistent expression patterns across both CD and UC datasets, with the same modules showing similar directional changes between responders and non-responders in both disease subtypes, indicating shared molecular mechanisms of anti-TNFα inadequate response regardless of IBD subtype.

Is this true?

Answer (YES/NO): YES